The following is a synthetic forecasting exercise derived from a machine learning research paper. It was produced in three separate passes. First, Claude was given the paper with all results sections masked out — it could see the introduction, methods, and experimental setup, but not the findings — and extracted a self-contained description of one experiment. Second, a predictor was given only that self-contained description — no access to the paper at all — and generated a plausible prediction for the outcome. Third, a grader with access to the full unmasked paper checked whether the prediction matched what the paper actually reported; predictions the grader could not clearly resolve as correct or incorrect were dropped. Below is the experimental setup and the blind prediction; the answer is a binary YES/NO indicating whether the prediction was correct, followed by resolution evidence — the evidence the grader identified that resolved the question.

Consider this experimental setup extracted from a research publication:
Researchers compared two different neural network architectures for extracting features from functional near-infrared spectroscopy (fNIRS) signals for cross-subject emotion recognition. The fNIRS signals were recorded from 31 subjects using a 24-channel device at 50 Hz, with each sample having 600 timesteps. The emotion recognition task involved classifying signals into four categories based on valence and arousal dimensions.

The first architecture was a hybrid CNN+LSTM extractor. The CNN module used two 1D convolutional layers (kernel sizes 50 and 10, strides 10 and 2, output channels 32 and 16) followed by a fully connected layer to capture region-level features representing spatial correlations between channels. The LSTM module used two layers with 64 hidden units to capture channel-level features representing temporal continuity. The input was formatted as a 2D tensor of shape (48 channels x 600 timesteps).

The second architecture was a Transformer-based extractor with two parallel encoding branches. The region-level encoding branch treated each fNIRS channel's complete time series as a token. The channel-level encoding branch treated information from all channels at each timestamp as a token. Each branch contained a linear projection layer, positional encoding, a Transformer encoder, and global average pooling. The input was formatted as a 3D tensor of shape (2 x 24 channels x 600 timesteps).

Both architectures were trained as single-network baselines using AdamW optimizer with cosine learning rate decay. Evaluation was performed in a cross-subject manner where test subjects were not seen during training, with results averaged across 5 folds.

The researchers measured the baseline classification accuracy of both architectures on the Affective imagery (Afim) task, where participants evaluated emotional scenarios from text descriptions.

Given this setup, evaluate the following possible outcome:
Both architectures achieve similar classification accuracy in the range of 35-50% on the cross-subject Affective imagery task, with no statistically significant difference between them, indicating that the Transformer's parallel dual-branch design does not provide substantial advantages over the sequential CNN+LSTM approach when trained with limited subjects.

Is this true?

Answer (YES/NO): NO